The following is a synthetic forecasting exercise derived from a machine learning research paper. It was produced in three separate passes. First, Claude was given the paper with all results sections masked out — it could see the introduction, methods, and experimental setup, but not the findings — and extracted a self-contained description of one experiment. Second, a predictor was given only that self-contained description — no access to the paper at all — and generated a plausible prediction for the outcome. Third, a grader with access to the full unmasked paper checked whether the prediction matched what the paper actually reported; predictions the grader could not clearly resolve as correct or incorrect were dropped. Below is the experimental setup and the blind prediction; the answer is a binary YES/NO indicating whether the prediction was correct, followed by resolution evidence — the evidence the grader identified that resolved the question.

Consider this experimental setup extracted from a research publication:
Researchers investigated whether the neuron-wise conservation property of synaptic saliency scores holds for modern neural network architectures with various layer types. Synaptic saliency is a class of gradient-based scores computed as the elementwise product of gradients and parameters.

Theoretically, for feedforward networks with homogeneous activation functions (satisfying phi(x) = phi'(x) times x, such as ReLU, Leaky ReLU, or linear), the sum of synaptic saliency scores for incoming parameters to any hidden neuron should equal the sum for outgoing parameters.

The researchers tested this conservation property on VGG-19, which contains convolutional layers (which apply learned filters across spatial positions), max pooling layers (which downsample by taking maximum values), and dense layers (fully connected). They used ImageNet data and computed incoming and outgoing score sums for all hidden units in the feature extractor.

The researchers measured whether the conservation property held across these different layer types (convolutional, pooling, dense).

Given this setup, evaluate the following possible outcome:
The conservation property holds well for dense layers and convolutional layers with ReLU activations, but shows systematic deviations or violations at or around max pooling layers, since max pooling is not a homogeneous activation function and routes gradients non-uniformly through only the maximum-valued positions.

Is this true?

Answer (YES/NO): NO